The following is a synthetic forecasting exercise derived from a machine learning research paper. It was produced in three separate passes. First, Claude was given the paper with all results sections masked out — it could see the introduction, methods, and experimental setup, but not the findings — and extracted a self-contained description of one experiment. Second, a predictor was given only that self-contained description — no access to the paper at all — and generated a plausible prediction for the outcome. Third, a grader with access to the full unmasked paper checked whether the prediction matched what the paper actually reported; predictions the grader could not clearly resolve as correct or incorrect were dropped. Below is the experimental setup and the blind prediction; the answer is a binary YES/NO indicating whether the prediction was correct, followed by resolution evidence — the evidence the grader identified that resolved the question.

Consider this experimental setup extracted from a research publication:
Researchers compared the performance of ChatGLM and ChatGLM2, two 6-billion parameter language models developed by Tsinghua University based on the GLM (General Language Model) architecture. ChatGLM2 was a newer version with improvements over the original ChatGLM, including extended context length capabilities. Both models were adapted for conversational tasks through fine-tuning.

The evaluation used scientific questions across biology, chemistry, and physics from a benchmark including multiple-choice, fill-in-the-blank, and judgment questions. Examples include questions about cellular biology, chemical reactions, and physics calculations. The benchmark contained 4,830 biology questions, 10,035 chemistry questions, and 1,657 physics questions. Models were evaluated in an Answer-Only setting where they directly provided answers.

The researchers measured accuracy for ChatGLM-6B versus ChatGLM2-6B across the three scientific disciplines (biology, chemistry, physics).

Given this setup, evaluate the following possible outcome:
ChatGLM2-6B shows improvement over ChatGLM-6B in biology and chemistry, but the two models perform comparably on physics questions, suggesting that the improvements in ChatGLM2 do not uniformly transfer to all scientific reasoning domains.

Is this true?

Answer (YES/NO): NO